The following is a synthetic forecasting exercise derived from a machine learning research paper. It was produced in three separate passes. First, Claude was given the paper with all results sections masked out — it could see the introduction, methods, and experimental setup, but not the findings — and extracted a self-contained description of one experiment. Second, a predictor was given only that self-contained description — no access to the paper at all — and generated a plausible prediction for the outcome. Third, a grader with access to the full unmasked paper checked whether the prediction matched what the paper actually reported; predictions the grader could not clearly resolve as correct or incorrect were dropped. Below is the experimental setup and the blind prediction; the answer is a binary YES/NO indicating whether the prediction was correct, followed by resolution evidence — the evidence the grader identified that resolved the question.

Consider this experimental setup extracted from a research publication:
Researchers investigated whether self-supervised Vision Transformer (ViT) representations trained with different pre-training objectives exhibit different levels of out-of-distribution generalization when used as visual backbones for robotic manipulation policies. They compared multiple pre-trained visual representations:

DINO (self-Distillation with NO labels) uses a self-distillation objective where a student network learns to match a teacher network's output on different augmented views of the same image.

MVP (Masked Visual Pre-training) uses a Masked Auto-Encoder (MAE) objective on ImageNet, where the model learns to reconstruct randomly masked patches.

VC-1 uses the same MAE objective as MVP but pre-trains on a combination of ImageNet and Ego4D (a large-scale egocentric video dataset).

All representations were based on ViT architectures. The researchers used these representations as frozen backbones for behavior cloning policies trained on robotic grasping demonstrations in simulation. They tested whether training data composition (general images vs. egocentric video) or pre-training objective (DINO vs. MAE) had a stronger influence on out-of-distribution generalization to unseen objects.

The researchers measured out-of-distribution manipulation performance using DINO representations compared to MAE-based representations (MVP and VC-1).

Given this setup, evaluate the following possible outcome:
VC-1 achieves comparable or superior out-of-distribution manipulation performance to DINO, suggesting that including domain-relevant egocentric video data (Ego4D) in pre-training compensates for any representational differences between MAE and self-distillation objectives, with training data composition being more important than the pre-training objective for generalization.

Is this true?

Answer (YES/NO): NO